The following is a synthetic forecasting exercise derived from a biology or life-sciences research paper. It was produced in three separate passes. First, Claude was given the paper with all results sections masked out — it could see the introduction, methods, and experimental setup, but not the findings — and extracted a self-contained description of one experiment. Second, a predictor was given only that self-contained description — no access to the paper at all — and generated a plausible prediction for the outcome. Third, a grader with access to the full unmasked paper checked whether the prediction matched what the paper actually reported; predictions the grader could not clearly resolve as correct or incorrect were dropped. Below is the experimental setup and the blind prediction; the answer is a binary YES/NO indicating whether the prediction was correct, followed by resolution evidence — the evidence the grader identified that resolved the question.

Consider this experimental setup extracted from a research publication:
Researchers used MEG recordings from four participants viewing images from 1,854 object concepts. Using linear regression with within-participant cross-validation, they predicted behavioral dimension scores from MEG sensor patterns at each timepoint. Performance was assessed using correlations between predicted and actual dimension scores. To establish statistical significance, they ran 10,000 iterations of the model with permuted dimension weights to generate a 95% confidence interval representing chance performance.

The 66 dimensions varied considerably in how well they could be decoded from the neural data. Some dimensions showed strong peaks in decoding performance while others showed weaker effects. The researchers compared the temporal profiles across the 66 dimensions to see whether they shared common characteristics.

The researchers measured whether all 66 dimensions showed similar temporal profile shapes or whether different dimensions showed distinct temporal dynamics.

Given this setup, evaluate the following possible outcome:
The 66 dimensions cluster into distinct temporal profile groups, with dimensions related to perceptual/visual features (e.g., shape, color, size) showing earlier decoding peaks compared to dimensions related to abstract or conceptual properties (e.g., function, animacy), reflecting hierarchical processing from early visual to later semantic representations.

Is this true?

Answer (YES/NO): YES